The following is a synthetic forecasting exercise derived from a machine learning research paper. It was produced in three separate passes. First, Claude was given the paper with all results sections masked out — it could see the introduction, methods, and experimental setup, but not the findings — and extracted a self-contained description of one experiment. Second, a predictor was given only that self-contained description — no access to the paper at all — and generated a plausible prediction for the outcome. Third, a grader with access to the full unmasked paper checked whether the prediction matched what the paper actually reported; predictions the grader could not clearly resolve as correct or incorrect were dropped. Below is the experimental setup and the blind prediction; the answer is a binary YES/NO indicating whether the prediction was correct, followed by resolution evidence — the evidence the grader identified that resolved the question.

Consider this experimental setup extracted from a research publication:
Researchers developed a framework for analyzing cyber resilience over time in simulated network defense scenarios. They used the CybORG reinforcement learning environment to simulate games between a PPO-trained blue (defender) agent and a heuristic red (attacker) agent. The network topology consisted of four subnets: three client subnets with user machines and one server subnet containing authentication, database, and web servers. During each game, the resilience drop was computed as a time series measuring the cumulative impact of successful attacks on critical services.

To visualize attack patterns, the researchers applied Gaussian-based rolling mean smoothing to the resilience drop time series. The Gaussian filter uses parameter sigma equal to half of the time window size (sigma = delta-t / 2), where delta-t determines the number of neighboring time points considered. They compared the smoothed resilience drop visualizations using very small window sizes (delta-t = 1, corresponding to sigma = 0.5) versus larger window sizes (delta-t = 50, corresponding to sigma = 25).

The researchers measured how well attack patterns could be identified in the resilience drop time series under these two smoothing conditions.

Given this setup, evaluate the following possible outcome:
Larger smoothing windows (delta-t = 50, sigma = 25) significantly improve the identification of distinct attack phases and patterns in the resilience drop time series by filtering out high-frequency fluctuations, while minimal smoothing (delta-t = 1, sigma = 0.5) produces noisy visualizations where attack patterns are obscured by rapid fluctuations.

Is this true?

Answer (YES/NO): YES